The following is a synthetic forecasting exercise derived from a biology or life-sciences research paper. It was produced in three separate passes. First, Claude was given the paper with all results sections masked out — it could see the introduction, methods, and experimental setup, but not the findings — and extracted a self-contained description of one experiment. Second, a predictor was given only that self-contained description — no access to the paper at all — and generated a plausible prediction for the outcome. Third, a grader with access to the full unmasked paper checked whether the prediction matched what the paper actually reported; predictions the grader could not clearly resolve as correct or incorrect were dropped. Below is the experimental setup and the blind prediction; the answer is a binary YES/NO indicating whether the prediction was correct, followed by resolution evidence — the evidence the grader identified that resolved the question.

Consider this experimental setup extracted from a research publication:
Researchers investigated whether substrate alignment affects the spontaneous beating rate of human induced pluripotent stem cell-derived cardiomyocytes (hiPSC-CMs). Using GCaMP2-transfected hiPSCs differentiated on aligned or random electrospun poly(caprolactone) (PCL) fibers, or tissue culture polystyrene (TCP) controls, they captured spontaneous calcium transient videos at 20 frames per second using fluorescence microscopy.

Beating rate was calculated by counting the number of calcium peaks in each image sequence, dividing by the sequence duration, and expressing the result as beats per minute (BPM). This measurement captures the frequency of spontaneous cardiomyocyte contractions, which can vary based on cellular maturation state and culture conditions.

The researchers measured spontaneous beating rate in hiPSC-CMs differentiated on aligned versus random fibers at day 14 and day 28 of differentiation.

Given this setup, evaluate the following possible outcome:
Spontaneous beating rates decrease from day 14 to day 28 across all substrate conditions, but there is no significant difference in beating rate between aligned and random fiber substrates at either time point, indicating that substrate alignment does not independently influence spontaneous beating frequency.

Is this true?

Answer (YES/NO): NO